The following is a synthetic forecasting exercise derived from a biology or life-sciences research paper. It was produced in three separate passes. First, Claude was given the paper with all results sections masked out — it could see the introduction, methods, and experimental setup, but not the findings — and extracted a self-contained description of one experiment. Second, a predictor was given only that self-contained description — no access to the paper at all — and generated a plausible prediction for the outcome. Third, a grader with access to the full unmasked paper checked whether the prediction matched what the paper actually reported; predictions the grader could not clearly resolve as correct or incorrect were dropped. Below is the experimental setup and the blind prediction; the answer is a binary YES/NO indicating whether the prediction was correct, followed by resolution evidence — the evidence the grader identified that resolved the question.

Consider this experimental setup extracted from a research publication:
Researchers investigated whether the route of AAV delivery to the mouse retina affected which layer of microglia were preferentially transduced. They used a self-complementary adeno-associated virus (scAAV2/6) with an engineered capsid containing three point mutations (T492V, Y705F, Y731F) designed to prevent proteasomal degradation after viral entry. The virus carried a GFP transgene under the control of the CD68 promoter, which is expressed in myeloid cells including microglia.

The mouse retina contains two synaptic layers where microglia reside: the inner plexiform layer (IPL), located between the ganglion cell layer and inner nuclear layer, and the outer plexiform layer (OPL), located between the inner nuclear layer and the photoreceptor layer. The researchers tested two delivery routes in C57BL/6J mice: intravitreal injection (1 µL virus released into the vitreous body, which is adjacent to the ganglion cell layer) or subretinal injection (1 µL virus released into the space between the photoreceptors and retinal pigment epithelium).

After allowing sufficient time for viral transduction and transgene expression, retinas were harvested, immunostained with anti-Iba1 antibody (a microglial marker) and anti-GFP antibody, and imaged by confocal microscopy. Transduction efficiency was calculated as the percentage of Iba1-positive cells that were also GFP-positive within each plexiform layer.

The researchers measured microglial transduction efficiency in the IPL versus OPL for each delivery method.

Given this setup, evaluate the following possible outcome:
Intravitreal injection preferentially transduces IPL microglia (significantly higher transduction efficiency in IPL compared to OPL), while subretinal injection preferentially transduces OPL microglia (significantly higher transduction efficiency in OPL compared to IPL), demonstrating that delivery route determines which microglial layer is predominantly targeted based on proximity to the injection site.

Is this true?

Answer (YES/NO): NO